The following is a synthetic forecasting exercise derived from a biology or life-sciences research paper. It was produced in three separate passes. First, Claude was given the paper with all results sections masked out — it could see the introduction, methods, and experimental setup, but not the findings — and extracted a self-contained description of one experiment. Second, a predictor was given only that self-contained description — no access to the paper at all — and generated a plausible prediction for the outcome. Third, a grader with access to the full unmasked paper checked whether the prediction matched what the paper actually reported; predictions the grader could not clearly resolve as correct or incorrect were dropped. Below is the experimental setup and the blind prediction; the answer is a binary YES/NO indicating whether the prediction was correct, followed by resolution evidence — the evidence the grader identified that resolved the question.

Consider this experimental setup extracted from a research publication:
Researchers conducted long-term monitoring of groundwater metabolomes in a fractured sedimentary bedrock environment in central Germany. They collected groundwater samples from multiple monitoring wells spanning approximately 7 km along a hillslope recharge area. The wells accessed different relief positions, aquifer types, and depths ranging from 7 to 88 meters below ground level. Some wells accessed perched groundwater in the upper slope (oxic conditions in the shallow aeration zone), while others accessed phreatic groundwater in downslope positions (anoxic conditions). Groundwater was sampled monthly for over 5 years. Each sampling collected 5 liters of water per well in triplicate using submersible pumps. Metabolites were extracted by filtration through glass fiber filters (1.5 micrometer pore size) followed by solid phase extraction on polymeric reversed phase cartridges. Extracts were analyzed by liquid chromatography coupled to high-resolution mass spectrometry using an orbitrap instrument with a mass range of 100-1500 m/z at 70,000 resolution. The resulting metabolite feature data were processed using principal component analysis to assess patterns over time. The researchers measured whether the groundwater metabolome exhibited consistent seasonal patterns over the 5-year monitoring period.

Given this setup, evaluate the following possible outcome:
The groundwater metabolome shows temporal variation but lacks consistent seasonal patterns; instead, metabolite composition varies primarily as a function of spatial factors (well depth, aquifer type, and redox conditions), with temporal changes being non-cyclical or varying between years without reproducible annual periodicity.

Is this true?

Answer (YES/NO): NO